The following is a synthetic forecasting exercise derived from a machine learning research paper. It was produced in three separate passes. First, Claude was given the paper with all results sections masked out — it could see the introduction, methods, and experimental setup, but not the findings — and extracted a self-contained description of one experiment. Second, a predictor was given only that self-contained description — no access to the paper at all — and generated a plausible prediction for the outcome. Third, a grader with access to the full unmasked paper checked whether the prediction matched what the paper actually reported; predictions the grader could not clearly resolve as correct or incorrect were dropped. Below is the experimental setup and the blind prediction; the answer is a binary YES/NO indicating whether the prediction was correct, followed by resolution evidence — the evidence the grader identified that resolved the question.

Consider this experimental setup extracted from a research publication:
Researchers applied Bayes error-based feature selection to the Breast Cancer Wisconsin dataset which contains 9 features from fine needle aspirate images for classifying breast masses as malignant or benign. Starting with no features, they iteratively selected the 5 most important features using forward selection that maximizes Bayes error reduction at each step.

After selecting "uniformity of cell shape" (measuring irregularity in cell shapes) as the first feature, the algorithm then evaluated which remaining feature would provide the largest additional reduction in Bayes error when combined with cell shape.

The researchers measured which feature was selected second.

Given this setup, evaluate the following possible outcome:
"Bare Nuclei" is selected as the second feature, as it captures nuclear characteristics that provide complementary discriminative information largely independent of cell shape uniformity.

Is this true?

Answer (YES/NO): YES